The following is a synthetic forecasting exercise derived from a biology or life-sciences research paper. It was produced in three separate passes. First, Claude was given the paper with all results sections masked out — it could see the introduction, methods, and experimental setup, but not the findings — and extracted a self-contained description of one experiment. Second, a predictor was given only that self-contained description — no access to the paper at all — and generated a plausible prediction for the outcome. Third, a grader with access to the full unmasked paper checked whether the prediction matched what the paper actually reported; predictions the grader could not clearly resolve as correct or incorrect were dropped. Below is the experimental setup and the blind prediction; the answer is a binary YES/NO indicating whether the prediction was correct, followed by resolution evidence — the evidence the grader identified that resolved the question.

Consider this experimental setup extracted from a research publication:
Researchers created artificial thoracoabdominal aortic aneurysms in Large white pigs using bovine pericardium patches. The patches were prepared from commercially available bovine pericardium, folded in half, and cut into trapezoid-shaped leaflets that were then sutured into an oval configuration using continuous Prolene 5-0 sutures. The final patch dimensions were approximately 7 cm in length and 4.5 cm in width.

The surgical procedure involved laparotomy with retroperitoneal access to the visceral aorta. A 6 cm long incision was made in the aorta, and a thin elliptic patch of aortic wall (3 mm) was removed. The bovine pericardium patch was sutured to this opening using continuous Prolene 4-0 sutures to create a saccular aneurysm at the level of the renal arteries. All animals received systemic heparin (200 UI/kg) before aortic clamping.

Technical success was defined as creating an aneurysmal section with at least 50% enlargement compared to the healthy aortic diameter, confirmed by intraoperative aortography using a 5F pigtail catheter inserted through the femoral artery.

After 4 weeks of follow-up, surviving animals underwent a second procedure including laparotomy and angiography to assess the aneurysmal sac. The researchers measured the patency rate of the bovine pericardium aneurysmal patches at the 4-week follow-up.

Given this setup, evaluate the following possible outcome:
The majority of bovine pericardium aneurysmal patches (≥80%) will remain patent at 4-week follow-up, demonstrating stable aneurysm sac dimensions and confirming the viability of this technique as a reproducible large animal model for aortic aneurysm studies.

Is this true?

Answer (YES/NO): YES